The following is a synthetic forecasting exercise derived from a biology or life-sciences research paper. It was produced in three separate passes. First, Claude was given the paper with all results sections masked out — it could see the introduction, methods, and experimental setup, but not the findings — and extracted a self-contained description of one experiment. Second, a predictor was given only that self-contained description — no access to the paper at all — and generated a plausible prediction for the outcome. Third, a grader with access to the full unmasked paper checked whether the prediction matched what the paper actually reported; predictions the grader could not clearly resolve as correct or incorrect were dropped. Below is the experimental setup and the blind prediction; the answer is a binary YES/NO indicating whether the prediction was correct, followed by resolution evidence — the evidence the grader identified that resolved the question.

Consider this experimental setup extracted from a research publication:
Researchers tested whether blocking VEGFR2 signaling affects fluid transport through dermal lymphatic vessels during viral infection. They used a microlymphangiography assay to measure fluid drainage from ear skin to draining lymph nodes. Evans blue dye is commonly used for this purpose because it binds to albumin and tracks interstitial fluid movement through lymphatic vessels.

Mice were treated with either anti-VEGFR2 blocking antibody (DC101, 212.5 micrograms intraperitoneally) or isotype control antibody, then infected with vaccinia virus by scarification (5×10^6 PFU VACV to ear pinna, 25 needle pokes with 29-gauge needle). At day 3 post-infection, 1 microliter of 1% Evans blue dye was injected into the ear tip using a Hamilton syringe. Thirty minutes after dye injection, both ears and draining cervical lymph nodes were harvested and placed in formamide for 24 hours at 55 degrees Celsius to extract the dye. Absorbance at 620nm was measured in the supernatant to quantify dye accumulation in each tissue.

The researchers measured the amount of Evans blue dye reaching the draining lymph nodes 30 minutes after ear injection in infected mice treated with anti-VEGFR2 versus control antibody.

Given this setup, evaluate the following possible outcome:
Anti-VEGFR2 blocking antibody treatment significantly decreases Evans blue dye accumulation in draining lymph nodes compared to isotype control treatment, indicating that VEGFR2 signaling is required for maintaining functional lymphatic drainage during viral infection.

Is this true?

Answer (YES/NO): NO